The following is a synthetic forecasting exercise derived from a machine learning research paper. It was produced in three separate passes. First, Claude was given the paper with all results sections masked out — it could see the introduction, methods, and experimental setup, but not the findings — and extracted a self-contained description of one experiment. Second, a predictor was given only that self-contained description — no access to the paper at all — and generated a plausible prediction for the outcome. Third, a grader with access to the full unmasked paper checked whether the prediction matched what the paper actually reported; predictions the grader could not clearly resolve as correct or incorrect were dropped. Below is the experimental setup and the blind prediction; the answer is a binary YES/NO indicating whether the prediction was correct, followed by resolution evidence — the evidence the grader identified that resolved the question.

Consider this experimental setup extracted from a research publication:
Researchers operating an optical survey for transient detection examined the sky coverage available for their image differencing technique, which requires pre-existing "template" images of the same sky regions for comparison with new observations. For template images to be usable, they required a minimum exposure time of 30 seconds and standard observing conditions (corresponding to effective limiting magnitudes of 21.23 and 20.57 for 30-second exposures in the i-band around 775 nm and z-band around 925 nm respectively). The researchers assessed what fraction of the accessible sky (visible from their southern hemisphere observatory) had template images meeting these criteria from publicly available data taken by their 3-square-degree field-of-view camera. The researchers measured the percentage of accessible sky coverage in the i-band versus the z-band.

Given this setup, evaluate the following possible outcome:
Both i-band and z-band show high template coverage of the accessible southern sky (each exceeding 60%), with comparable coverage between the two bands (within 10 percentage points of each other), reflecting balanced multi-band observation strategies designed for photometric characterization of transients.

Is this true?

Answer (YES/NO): NO